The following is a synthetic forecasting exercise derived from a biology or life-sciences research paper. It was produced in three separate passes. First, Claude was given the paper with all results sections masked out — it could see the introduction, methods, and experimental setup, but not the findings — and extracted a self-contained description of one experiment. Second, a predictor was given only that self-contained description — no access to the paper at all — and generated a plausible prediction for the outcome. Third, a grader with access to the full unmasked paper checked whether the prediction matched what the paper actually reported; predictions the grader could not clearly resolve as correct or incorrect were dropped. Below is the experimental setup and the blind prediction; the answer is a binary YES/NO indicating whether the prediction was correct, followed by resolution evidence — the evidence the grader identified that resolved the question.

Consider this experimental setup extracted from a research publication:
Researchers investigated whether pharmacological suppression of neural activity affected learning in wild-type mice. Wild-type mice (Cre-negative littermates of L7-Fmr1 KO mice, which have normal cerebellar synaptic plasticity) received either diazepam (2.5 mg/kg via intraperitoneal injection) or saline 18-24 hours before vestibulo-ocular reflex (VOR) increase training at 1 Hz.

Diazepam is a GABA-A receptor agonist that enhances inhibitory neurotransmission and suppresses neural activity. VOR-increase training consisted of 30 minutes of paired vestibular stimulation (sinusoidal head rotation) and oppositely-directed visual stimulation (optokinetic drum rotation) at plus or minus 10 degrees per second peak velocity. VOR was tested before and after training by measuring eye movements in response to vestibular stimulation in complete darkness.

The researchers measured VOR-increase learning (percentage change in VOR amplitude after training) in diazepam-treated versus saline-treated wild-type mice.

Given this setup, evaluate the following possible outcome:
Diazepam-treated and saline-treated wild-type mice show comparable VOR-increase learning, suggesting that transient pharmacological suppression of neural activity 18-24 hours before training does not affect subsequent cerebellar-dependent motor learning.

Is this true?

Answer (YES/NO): YES